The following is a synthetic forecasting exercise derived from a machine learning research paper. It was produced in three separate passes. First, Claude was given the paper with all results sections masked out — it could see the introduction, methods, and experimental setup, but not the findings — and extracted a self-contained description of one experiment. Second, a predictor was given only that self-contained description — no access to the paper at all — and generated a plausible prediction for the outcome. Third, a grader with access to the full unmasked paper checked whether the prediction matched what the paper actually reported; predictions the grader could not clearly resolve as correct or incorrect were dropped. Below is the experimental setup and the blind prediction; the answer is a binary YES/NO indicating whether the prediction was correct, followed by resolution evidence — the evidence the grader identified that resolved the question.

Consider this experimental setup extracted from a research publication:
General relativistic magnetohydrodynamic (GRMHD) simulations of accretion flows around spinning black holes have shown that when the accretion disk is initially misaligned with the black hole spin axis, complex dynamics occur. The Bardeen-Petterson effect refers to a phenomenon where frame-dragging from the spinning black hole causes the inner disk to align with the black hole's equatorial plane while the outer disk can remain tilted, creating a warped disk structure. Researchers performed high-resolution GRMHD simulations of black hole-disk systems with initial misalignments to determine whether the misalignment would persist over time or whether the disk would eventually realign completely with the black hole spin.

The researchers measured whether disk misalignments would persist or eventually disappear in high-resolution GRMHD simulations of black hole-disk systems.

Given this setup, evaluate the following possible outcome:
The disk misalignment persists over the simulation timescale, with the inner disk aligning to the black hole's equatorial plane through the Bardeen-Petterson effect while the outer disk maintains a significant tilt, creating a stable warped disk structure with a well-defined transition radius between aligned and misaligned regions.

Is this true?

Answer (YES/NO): NO